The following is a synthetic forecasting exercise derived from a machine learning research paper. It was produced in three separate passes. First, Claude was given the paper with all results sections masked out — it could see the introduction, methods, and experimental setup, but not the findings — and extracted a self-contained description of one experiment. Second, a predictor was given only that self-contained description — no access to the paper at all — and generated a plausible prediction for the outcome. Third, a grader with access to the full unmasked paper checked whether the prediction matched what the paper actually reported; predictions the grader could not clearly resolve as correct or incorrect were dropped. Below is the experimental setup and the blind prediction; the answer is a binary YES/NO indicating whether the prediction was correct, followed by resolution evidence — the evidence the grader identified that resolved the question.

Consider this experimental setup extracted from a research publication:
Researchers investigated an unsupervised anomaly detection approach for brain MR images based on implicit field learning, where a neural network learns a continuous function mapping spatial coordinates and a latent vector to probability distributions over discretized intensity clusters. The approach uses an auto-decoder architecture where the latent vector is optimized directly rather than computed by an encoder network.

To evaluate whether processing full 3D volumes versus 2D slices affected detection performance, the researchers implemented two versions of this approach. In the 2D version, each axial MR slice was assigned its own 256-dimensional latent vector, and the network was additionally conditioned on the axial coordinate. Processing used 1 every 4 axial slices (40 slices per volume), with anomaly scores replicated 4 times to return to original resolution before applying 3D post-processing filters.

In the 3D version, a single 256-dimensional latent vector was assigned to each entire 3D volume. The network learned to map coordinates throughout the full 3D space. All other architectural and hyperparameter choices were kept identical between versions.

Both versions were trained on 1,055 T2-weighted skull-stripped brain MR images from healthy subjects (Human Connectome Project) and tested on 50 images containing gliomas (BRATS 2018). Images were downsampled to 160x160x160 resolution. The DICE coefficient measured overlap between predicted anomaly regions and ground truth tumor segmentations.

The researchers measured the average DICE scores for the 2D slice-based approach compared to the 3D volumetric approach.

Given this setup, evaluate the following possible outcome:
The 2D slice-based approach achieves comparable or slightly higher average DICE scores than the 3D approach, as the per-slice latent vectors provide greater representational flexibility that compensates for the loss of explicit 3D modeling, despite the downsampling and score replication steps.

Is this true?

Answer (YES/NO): NO